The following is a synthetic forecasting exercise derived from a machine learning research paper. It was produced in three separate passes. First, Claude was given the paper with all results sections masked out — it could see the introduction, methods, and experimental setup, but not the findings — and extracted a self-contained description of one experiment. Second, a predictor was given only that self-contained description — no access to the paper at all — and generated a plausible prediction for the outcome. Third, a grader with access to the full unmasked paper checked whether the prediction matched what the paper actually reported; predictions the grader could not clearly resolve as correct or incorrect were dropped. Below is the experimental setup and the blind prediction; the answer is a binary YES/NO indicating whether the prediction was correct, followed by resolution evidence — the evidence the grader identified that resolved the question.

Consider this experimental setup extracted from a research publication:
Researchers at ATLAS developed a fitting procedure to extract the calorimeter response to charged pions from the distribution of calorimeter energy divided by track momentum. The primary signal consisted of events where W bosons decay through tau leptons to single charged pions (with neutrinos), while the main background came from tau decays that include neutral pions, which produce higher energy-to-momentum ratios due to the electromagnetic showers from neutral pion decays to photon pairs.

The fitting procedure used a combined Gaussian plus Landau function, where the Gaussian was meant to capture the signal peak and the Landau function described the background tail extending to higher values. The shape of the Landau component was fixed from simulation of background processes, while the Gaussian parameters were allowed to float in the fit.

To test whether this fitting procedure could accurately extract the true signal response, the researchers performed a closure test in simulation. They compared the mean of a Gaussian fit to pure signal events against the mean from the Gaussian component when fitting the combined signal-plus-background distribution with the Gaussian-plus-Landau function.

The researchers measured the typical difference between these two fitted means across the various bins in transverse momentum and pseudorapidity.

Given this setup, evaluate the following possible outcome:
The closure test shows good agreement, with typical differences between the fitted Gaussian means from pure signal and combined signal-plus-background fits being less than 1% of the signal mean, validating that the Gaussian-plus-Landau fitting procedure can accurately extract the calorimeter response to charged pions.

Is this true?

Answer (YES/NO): YES